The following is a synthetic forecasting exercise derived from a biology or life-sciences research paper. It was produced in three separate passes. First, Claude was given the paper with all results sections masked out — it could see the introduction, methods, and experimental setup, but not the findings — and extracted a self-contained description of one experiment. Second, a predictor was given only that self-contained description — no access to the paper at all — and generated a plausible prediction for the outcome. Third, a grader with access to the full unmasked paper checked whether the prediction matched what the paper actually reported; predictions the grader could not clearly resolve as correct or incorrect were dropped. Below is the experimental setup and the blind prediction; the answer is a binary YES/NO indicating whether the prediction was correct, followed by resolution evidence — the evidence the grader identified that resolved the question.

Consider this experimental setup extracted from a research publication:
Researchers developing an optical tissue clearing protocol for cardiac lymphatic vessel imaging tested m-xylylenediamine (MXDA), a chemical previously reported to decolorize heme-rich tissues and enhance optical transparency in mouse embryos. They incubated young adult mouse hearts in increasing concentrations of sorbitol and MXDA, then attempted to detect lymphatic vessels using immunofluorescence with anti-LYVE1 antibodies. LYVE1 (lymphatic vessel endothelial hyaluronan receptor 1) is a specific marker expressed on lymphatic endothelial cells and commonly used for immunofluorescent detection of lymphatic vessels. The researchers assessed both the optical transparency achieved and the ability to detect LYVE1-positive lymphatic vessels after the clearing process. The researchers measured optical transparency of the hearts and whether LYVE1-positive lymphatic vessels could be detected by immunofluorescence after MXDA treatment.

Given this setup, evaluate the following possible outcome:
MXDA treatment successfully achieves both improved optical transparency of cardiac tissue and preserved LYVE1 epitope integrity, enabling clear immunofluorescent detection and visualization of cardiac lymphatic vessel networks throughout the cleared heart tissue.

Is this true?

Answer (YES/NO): NO